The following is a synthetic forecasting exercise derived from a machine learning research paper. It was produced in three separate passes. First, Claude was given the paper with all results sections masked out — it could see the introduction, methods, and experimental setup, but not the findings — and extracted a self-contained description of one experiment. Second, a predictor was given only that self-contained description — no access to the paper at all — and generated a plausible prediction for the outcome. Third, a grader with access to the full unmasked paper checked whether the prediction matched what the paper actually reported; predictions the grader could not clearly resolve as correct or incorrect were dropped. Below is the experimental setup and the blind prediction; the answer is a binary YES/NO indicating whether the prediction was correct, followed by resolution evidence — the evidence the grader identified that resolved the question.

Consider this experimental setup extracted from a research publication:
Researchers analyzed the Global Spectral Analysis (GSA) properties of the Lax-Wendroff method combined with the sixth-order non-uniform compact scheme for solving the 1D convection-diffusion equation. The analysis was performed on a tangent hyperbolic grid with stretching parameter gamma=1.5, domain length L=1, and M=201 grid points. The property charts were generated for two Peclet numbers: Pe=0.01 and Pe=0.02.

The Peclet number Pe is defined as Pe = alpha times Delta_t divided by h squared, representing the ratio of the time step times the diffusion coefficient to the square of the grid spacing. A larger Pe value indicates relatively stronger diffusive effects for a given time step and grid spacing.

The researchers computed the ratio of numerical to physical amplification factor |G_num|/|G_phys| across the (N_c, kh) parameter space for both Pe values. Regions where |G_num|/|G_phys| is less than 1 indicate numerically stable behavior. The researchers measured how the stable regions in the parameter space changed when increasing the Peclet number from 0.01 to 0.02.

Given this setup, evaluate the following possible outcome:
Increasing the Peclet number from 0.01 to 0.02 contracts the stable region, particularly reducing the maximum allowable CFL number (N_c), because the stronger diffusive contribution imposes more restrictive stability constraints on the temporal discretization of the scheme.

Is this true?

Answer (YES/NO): NO